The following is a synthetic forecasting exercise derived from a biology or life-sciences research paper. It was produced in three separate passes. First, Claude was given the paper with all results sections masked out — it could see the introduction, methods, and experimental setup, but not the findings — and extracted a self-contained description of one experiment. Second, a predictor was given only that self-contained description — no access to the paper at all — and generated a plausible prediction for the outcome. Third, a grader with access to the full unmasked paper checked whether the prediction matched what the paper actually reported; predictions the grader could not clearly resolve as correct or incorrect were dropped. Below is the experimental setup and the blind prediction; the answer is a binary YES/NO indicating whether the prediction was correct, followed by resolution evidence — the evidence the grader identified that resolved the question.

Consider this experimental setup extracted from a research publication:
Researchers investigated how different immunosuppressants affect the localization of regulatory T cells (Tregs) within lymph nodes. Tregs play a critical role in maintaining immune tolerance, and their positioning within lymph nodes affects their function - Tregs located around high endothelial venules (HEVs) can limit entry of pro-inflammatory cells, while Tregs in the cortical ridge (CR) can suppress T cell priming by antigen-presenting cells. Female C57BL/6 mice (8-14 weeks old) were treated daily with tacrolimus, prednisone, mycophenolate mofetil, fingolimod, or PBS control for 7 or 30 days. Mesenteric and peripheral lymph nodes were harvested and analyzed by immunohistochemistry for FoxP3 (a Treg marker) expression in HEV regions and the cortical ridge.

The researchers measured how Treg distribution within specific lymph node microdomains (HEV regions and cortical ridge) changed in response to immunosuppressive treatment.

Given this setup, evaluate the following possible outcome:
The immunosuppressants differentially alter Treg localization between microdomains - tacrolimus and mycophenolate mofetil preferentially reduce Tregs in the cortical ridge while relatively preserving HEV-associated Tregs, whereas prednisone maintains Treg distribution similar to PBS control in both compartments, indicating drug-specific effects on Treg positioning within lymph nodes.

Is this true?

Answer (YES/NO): NO